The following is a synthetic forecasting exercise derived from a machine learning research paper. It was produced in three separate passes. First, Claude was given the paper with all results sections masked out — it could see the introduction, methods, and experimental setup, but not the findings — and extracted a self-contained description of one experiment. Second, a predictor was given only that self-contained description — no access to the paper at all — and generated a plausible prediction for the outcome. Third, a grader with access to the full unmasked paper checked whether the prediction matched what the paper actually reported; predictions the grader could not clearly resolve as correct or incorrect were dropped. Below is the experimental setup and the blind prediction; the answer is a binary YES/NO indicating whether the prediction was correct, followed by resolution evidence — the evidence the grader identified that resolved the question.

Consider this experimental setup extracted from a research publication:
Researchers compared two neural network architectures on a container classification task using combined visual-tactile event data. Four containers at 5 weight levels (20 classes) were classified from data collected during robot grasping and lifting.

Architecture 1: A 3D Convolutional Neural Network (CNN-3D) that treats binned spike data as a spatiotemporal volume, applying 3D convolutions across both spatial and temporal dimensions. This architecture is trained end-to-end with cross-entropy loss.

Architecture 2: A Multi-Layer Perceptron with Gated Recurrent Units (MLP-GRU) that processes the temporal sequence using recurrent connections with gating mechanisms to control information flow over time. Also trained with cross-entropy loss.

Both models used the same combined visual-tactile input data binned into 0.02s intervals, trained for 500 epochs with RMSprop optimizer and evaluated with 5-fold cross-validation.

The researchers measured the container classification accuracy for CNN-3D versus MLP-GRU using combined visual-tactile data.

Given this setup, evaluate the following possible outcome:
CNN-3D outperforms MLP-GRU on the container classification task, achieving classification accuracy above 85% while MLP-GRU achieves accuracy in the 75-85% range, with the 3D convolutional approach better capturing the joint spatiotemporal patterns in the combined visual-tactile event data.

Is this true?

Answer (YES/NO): NO